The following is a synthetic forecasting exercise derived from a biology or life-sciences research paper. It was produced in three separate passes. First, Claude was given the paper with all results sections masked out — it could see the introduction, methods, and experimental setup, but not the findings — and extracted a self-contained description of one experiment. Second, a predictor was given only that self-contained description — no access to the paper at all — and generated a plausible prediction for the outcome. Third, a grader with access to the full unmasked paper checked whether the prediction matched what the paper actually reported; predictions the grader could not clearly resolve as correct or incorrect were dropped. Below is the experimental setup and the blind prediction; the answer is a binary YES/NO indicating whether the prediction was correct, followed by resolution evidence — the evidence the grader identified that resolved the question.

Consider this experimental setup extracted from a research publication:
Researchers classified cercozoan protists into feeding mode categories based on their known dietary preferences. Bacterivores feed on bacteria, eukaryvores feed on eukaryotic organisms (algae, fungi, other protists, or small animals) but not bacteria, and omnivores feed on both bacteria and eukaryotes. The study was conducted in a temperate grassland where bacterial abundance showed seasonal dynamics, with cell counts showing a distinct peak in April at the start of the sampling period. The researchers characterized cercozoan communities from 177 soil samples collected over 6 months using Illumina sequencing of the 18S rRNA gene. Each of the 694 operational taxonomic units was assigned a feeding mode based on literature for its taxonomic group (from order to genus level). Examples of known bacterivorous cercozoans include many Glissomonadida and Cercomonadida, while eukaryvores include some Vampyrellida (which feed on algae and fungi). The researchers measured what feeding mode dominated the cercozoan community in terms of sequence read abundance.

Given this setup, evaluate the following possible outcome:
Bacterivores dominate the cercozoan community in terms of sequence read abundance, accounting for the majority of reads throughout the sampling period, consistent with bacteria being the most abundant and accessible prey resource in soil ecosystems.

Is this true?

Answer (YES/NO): NO